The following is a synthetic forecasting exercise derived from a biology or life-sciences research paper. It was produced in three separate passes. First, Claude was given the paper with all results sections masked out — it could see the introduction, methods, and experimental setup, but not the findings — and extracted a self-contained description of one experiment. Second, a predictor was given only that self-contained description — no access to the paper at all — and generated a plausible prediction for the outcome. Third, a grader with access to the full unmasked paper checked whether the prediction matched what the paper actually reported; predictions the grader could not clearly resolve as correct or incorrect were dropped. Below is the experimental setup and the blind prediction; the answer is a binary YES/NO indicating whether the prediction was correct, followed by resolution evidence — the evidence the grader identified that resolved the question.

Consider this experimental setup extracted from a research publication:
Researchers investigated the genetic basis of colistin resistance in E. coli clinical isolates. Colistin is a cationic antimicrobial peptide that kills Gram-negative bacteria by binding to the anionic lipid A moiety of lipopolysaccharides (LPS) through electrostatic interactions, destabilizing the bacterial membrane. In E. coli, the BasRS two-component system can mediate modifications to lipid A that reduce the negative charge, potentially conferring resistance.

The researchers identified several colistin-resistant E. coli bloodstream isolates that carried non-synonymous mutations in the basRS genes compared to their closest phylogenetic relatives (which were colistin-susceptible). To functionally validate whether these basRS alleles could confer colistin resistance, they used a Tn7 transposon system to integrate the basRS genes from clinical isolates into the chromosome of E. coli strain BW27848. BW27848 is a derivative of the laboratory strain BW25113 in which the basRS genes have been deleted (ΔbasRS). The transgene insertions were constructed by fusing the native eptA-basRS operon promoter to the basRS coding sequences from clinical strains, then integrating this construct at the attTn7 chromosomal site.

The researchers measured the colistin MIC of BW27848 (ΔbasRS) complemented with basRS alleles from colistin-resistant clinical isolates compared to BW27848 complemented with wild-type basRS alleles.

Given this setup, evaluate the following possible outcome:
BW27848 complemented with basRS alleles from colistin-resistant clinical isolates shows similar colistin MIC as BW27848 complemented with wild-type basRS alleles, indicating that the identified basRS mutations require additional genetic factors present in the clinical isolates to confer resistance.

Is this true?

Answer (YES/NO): NO